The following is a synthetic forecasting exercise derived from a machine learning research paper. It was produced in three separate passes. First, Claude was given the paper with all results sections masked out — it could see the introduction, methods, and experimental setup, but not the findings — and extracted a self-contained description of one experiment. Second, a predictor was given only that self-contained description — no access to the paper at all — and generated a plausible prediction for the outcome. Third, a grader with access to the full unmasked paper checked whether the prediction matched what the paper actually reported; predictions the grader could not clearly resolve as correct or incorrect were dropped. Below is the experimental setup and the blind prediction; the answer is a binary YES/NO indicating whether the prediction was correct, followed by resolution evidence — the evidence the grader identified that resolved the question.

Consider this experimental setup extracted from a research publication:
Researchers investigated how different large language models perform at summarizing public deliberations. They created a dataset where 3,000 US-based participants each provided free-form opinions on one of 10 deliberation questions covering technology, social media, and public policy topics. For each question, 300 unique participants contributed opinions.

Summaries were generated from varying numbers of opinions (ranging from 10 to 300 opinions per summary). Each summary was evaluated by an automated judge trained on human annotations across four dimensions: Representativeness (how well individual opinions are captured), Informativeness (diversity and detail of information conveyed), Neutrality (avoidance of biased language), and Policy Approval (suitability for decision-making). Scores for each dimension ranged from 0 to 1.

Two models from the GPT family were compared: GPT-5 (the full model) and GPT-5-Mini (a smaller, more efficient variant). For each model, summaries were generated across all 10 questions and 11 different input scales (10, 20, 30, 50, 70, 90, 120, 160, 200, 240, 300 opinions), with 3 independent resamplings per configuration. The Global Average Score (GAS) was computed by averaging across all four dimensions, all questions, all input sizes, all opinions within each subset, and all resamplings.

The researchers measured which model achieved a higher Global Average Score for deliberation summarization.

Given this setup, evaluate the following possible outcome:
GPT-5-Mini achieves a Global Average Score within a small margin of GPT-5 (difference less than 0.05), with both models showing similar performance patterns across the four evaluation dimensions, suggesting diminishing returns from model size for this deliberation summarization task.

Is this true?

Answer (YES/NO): NO